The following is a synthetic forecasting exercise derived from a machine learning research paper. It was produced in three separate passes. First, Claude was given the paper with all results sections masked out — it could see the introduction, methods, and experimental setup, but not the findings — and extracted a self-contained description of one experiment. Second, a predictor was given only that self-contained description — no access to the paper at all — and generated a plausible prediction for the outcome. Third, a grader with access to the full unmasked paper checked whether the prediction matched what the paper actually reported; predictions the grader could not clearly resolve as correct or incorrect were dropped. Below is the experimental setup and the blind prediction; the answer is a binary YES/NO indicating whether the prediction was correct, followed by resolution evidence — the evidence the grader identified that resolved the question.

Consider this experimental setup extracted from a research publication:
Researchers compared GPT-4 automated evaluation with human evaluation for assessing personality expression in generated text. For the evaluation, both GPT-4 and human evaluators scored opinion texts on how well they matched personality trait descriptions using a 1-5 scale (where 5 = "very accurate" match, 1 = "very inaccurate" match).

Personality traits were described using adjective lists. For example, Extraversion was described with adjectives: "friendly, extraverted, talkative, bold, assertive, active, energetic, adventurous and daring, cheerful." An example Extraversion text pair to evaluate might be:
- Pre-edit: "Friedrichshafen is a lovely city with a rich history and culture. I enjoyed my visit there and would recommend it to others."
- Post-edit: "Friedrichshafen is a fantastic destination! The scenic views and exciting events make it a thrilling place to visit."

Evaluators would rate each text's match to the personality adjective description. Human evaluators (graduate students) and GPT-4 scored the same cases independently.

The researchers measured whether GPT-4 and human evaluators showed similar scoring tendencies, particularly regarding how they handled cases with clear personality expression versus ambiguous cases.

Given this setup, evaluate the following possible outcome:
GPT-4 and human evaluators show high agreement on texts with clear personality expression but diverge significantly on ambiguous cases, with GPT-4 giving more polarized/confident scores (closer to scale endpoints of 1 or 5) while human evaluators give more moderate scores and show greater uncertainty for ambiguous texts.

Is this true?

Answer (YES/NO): NO